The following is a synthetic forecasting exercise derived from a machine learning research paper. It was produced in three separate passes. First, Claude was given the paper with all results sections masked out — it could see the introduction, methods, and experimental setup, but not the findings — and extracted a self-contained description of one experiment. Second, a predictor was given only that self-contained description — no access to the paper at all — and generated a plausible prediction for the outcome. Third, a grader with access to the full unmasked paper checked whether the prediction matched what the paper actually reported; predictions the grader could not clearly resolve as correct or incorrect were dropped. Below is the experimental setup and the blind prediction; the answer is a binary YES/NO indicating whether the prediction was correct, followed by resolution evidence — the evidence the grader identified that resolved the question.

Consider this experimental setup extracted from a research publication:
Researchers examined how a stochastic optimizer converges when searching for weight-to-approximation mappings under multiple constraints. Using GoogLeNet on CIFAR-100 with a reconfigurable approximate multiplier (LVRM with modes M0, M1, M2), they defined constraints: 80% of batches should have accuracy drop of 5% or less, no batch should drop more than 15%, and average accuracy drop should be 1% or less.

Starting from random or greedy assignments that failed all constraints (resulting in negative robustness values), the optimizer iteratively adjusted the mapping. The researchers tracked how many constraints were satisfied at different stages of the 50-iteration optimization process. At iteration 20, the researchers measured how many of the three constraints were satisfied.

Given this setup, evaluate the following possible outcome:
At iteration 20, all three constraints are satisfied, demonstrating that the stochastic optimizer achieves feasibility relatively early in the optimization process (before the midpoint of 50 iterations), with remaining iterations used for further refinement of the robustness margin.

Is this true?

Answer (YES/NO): NO